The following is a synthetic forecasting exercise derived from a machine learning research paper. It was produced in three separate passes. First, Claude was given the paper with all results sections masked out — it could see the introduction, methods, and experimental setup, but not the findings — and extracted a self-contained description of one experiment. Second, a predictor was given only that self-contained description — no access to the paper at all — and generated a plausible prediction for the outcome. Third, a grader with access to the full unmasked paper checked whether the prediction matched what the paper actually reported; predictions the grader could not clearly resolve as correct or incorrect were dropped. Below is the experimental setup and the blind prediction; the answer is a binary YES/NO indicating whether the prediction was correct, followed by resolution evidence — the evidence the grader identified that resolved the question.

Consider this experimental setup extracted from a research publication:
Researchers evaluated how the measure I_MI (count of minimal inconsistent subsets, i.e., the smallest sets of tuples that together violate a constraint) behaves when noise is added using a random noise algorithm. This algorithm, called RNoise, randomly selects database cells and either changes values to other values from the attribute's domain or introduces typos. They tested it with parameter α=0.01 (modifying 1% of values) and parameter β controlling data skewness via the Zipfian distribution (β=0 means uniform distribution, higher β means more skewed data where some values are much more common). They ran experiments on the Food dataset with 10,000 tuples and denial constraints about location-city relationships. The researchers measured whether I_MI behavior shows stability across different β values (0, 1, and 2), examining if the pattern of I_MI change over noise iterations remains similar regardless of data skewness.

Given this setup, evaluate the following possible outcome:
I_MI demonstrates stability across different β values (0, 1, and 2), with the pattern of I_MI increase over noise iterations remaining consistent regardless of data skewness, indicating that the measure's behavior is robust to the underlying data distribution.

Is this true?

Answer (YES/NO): YES